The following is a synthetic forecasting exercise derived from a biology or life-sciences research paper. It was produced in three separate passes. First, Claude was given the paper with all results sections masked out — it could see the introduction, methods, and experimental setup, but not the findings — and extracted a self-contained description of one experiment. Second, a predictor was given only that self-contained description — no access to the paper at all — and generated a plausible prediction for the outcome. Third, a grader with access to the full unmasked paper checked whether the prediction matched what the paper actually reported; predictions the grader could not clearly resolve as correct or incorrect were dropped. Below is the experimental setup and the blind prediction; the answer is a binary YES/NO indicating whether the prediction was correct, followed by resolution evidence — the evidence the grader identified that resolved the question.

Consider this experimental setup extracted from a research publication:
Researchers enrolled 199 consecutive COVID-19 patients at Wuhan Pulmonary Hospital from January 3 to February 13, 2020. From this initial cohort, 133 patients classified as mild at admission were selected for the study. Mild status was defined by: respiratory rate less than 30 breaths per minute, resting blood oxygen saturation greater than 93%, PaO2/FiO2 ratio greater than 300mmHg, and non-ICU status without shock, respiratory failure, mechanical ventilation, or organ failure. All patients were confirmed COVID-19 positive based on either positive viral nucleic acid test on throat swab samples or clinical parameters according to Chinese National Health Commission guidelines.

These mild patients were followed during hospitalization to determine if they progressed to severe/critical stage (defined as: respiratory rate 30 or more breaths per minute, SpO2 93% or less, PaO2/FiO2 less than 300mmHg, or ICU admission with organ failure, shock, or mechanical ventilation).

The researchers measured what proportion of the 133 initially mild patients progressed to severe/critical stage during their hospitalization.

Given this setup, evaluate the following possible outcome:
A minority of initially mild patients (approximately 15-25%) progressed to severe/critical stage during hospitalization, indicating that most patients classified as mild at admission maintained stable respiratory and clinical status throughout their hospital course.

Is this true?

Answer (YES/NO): NO